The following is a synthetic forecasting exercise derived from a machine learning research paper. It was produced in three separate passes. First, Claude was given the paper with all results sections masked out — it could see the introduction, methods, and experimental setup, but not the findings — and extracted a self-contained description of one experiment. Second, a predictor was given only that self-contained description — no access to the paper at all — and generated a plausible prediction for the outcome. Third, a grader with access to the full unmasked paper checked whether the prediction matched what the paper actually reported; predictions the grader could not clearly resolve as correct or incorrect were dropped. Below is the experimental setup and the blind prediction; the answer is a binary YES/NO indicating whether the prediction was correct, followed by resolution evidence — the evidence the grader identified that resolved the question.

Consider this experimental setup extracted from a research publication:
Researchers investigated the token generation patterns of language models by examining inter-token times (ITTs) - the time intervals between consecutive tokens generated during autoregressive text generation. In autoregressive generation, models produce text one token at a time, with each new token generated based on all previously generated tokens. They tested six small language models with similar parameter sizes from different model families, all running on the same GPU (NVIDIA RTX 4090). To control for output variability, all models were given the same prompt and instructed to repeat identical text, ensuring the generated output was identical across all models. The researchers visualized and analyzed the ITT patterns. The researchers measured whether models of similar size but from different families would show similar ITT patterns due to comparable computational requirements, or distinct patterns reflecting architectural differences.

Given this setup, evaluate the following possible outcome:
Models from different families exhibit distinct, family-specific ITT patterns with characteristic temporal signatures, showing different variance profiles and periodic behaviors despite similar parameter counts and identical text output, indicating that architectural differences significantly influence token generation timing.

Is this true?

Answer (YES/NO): YES